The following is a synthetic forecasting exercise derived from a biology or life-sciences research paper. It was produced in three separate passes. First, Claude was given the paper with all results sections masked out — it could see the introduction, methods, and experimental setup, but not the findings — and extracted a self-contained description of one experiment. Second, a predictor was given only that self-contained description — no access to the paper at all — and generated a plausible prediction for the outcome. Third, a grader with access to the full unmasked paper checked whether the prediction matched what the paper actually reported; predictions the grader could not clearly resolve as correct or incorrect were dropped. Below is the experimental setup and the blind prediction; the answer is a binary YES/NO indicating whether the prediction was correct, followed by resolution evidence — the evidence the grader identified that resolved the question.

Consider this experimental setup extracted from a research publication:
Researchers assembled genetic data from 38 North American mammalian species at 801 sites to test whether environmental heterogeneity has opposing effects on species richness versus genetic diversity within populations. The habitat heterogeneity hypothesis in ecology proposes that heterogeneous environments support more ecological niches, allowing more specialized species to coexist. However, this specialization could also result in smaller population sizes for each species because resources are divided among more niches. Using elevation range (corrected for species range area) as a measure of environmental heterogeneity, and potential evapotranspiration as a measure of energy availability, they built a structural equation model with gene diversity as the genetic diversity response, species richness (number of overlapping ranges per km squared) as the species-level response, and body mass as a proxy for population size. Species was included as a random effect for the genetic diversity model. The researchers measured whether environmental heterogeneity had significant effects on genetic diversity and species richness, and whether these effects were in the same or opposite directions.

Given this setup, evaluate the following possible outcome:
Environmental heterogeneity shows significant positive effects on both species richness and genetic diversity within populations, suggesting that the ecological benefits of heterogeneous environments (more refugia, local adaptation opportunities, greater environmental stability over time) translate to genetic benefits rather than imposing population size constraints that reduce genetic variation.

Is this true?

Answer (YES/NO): NO